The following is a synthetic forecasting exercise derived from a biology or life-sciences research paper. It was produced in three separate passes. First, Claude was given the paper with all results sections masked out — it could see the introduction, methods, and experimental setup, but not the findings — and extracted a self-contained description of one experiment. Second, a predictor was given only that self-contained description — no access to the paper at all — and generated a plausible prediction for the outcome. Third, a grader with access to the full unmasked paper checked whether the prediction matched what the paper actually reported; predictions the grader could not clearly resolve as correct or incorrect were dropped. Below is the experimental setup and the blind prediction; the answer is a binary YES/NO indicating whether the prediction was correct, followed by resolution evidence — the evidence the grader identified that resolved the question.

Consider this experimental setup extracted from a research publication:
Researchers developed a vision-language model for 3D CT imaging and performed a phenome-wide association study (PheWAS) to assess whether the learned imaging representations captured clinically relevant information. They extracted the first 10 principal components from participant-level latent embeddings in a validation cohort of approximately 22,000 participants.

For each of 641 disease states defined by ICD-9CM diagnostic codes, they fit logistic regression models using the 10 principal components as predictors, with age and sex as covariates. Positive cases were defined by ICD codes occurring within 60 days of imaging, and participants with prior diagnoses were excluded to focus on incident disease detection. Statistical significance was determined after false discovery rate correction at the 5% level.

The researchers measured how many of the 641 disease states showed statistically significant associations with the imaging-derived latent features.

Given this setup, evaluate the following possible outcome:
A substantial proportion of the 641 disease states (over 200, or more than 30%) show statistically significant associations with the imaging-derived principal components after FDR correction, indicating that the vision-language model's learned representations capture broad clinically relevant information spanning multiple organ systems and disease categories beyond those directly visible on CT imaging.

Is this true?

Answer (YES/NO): YES